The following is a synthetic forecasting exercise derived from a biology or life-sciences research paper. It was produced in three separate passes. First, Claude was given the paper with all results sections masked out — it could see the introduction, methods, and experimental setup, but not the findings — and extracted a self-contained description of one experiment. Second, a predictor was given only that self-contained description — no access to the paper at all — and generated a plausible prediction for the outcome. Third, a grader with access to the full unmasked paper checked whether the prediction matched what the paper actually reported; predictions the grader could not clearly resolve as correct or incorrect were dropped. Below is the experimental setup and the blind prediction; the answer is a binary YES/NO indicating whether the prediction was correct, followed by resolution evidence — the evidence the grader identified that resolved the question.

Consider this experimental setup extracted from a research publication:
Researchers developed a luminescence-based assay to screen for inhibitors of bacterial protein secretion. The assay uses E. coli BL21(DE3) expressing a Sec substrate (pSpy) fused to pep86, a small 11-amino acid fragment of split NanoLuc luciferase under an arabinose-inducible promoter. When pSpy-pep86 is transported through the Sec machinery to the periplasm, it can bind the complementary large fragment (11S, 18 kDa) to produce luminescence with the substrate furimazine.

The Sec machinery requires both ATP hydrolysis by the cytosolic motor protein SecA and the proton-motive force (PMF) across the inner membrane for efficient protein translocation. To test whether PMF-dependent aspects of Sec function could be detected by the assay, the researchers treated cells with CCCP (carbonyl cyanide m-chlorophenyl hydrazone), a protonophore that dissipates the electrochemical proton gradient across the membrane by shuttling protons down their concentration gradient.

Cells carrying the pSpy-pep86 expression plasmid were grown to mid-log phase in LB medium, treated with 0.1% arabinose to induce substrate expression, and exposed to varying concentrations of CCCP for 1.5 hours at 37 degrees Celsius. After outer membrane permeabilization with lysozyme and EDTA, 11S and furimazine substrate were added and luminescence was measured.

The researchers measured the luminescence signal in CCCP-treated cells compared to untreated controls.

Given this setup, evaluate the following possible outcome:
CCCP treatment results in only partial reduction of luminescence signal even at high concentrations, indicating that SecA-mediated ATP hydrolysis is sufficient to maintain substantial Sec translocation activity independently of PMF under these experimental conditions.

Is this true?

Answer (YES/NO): NO